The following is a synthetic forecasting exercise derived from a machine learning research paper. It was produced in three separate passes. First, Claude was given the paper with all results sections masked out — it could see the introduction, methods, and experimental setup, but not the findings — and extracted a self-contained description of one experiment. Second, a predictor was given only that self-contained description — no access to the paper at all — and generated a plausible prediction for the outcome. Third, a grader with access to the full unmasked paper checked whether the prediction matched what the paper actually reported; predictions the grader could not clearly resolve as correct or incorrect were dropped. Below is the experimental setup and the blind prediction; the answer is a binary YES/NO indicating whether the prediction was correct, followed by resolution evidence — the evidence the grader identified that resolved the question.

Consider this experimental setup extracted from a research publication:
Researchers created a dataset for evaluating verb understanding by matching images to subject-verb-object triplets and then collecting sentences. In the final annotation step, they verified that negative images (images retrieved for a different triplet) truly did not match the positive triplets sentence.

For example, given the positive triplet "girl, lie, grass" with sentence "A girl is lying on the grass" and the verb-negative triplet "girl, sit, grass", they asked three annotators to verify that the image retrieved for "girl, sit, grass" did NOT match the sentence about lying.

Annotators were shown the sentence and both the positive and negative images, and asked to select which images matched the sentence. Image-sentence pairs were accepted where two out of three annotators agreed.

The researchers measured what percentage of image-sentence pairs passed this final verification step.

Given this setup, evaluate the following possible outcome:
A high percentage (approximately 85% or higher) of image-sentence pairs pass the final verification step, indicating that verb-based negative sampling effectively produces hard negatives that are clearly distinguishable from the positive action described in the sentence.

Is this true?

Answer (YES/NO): NO